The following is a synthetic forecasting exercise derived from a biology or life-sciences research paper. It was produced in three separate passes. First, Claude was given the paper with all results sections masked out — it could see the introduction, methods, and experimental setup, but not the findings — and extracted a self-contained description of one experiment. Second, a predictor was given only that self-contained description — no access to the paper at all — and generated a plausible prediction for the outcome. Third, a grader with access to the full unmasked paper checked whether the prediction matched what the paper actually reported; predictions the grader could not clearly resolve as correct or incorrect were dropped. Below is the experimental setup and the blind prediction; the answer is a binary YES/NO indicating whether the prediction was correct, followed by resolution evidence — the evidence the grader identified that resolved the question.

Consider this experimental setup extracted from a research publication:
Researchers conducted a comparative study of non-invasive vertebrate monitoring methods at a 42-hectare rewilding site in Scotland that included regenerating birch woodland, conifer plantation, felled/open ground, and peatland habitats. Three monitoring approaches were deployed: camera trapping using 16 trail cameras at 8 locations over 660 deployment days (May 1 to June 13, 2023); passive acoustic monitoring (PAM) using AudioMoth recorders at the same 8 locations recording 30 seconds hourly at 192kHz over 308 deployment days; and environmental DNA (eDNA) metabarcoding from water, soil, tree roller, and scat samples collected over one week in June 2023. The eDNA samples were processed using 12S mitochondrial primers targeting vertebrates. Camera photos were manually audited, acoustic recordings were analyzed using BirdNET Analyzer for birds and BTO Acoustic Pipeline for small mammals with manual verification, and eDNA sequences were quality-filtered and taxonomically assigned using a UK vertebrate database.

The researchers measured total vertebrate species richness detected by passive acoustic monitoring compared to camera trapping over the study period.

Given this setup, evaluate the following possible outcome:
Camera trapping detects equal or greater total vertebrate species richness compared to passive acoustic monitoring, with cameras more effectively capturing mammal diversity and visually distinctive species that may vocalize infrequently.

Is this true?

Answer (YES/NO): NO